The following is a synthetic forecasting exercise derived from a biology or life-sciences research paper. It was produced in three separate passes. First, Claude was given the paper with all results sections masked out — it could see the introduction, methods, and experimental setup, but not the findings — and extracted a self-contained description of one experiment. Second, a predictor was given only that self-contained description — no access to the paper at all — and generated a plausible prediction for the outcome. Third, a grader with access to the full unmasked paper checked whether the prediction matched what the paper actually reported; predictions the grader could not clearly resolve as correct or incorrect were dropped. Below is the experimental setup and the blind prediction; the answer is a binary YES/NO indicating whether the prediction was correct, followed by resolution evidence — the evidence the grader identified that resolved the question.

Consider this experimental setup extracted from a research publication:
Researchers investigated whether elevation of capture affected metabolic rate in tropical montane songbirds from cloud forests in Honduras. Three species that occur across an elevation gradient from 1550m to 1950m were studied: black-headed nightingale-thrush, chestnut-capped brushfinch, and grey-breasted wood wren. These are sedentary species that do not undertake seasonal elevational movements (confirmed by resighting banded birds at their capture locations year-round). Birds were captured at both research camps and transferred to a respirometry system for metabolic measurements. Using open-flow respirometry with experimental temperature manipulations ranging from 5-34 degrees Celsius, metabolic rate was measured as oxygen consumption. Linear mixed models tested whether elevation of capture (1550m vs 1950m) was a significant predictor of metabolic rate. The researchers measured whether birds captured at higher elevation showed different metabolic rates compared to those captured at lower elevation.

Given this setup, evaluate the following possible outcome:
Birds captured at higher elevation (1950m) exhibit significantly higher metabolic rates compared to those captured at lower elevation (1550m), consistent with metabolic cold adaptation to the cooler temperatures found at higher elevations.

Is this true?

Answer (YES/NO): NO